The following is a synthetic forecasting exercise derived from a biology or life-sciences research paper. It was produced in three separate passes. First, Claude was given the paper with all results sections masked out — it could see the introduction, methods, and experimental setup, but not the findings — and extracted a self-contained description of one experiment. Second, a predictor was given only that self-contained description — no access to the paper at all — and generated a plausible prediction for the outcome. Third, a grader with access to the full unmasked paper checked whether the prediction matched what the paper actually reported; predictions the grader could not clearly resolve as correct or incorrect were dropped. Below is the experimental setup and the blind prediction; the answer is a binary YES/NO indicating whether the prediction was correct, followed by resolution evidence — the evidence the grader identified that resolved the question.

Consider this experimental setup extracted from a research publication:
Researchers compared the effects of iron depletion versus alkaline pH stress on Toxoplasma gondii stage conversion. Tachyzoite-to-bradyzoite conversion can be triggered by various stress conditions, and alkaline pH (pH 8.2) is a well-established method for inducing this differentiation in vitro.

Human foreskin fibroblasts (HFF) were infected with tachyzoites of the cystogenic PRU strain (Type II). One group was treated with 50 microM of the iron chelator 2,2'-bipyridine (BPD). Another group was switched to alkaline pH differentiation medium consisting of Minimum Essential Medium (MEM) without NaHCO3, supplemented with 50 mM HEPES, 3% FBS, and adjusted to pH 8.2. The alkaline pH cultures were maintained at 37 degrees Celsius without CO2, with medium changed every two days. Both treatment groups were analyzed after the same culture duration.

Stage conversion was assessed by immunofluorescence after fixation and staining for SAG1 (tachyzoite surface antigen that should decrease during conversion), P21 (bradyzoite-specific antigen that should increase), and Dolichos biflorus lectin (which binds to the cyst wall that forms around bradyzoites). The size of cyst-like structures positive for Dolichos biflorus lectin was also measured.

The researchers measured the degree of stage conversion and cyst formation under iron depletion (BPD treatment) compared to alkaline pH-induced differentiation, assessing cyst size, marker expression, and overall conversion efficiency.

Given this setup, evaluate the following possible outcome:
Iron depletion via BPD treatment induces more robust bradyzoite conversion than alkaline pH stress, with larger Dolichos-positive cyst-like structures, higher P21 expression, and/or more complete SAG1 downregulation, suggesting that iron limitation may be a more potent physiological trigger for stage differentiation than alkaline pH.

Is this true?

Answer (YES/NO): NO